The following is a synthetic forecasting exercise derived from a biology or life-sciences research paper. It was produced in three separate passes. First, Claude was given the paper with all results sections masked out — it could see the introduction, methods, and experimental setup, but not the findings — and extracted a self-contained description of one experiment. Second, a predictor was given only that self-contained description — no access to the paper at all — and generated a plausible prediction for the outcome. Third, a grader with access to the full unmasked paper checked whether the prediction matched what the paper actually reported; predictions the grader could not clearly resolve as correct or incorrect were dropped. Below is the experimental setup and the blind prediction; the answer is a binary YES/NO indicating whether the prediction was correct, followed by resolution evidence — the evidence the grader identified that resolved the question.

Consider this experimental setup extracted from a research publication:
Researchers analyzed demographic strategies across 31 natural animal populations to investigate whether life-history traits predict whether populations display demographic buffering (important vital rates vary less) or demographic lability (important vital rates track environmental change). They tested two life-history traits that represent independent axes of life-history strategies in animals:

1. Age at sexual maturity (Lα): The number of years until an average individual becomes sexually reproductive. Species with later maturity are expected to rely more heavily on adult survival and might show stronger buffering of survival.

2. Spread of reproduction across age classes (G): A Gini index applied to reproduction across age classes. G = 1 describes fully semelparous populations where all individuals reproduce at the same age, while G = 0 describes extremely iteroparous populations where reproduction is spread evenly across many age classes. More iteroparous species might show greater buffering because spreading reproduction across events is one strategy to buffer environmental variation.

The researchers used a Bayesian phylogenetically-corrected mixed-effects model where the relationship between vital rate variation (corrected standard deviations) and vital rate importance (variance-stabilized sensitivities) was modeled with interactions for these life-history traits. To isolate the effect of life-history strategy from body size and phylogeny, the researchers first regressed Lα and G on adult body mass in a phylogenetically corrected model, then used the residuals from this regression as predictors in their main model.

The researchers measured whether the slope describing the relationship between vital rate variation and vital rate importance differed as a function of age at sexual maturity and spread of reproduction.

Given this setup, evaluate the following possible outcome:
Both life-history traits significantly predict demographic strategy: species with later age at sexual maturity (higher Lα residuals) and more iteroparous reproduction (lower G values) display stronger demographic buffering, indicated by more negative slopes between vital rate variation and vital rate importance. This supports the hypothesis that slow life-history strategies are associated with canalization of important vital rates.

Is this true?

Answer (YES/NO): NO